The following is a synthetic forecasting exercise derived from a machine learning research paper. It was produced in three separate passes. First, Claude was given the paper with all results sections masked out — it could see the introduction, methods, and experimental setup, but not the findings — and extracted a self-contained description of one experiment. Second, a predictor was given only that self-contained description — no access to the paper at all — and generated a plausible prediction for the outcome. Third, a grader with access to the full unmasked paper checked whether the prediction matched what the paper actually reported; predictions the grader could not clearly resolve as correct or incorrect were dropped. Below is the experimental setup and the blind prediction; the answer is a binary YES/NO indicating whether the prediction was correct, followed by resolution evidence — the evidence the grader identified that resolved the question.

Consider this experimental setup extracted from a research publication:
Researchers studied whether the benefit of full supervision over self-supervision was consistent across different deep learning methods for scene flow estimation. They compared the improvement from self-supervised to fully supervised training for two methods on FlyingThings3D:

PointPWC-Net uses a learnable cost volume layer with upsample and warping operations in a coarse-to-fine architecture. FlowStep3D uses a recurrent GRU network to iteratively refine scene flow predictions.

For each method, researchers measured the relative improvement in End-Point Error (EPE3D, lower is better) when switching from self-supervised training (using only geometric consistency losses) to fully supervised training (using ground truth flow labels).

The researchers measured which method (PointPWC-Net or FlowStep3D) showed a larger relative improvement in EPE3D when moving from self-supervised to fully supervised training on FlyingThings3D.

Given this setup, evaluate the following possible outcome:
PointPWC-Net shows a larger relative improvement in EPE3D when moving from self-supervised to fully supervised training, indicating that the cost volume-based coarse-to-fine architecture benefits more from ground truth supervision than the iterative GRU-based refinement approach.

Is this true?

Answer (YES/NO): YES